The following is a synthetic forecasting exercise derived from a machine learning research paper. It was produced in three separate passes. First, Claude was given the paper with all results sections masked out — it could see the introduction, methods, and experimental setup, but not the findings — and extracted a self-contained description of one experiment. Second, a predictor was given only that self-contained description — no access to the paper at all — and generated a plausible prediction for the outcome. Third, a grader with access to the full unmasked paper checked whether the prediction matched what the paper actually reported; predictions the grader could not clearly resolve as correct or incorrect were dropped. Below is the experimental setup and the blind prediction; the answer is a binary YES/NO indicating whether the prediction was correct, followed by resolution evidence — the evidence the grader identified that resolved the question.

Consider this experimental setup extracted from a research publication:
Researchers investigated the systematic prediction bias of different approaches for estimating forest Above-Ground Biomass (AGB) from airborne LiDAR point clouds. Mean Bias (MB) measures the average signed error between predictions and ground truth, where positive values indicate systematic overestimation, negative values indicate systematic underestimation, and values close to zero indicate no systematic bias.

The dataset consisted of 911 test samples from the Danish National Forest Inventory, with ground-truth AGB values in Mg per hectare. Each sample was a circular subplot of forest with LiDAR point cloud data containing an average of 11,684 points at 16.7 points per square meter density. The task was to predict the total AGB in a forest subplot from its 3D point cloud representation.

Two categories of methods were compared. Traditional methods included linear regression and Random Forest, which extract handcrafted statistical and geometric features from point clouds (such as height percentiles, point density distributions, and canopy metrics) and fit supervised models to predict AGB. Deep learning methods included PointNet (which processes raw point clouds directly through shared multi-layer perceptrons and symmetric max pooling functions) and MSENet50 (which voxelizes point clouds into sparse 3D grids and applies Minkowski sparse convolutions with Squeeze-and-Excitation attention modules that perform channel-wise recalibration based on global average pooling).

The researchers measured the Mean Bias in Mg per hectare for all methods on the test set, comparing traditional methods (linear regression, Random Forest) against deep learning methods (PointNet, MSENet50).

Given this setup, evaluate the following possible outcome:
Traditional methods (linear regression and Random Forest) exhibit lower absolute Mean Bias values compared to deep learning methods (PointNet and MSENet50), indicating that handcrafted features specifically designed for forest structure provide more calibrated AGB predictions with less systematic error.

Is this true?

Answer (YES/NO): NO